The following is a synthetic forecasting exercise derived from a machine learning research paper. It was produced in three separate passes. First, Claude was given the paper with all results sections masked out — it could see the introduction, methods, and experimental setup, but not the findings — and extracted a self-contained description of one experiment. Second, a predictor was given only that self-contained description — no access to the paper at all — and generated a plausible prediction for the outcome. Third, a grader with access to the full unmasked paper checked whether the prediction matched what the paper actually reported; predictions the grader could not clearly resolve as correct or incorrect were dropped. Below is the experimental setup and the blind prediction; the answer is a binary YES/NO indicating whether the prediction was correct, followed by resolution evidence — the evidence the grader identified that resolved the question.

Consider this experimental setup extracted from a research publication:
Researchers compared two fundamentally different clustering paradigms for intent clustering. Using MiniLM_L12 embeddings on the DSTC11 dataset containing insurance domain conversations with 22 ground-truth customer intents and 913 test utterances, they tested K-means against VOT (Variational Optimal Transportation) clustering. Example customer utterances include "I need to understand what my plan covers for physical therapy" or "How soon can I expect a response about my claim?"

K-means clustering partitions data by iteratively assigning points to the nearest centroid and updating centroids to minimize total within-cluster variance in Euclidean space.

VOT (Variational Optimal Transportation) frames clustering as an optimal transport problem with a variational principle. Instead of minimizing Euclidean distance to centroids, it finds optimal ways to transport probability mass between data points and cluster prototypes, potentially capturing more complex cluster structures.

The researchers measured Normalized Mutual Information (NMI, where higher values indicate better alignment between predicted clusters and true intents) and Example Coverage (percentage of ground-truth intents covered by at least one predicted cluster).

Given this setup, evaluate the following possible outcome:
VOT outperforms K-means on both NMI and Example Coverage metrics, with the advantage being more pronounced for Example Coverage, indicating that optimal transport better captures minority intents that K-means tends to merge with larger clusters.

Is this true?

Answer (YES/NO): NO